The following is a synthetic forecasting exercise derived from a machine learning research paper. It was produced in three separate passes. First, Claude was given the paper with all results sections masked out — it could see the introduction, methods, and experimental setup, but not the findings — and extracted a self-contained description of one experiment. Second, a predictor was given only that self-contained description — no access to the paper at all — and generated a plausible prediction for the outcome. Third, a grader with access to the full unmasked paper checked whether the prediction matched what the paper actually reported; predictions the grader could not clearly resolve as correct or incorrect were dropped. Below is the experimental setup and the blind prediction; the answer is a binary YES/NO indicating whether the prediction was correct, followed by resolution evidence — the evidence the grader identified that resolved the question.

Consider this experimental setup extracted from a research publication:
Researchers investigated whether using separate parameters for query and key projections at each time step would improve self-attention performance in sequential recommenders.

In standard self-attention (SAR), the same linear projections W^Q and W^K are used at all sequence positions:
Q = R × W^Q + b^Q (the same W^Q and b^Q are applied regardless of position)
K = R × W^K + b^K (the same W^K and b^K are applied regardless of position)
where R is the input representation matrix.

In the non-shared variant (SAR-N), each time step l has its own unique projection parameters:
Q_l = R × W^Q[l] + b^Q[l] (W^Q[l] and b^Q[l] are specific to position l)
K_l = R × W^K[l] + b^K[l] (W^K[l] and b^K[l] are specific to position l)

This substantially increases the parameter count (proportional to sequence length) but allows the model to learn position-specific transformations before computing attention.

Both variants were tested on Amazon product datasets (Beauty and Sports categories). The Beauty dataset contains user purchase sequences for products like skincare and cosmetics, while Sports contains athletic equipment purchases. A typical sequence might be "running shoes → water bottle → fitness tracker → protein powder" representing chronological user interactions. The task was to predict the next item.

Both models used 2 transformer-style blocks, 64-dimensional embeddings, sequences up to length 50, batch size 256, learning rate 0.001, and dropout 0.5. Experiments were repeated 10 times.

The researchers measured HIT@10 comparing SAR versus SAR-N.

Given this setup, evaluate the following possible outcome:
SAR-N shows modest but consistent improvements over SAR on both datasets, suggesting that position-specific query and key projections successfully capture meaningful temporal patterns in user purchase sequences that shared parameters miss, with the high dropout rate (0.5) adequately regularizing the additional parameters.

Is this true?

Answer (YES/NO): NO